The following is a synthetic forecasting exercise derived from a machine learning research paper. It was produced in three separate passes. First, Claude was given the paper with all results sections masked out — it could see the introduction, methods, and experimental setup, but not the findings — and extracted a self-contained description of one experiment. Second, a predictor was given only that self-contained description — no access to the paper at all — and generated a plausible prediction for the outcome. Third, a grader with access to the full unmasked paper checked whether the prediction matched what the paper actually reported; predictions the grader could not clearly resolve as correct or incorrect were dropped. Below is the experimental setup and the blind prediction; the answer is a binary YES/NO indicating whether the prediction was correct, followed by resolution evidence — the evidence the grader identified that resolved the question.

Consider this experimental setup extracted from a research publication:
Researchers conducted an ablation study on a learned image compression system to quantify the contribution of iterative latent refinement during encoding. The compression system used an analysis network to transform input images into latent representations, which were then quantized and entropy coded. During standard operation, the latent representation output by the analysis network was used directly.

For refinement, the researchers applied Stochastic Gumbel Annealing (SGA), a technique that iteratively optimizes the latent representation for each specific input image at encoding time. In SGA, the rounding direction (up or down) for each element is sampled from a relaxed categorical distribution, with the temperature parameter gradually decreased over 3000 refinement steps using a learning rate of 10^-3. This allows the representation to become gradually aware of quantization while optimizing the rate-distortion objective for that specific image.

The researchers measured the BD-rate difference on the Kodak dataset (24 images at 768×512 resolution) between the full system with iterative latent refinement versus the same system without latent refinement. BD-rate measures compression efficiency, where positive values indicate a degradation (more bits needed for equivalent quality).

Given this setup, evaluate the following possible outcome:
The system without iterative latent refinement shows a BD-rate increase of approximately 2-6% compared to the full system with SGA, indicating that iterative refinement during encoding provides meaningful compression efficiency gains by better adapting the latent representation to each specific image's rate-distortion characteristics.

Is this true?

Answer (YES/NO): YES